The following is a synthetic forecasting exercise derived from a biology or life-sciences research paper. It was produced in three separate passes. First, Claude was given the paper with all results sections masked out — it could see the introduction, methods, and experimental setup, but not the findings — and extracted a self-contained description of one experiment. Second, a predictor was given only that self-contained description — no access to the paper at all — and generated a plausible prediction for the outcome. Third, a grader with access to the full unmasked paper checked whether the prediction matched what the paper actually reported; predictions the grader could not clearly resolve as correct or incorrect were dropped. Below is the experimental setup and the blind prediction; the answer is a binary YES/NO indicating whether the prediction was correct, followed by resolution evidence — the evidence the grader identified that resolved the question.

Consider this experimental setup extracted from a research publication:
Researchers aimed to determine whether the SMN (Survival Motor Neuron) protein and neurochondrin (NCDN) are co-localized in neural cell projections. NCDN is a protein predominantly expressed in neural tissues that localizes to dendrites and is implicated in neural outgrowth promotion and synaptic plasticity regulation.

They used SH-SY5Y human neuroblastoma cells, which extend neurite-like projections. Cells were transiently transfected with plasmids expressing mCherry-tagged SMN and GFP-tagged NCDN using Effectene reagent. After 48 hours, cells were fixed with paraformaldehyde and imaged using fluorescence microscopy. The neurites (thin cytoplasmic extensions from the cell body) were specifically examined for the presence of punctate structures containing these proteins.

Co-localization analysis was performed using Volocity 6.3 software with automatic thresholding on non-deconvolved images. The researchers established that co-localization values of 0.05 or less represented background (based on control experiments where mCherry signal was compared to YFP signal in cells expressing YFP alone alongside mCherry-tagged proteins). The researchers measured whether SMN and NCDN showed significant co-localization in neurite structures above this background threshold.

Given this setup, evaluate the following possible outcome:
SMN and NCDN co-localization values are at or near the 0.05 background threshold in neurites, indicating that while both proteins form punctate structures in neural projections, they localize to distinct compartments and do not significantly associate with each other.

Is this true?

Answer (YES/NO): NO